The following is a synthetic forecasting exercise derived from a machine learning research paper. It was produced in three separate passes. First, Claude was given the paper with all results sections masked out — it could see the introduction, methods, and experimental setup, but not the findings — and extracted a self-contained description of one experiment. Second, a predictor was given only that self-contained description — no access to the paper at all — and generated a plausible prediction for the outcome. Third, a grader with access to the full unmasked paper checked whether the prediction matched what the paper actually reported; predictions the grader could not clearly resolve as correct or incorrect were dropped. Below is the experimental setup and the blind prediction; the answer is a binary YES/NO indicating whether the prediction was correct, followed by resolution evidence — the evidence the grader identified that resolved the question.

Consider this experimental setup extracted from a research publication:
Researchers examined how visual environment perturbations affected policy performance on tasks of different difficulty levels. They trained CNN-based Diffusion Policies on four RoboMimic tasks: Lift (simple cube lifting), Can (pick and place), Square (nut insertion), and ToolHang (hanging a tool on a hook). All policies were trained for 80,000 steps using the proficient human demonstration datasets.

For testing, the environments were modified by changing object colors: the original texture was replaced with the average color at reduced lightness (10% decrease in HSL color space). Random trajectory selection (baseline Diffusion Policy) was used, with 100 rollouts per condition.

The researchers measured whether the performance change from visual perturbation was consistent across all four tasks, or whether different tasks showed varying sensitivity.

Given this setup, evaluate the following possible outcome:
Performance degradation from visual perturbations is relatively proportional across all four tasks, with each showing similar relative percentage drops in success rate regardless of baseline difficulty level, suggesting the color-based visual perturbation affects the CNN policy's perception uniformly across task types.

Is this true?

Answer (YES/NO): NO